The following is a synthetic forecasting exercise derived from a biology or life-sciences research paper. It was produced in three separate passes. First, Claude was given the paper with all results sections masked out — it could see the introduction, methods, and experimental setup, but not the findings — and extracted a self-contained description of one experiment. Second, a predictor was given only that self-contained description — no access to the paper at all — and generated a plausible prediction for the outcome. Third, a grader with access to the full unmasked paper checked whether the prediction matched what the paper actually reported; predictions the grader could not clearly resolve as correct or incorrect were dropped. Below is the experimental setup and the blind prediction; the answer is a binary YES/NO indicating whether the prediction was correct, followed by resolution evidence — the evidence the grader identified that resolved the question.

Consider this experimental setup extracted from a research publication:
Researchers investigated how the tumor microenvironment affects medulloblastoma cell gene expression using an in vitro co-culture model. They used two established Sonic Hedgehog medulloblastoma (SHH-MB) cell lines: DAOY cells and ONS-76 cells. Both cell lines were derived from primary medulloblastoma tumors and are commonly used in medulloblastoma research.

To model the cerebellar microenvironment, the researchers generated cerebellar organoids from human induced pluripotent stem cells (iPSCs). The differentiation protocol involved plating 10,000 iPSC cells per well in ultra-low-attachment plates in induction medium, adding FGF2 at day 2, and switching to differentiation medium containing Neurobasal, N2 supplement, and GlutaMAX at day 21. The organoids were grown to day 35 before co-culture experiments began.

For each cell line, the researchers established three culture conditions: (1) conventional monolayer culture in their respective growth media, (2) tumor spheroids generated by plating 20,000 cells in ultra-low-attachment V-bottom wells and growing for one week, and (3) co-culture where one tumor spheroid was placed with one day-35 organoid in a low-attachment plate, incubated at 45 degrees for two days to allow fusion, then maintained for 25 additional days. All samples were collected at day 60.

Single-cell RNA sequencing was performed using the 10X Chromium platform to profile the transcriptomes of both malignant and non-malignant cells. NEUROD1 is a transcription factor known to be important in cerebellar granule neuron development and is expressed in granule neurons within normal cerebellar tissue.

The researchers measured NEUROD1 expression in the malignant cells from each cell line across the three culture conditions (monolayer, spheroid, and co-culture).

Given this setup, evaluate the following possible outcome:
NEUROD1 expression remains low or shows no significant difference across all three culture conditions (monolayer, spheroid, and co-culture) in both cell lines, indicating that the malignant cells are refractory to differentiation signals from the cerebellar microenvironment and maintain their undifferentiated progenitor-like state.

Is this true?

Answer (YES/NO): NO